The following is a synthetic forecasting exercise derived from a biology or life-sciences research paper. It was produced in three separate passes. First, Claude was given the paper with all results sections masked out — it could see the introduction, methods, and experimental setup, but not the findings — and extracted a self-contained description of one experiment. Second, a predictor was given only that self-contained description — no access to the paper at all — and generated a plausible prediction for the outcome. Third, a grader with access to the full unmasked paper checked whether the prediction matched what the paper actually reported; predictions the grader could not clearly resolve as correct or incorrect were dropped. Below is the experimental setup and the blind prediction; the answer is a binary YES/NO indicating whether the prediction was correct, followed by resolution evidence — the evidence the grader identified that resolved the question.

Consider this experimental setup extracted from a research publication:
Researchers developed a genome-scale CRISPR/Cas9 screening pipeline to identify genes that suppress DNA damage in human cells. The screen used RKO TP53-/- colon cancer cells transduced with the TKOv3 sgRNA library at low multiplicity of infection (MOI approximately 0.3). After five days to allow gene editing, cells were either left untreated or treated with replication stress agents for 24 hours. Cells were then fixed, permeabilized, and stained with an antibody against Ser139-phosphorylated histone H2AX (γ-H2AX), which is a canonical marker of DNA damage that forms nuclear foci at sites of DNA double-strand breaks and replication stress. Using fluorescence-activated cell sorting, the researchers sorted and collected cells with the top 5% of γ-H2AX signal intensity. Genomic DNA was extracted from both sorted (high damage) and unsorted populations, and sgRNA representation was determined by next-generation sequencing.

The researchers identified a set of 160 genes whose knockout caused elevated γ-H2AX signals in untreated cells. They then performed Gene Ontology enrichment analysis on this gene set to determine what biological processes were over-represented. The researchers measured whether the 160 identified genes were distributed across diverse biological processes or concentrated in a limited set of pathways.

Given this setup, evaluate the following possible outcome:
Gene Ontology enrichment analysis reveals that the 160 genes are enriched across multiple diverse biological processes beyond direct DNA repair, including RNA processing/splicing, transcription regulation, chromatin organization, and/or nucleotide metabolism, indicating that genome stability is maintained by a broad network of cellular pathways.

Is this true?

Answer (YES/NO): NO